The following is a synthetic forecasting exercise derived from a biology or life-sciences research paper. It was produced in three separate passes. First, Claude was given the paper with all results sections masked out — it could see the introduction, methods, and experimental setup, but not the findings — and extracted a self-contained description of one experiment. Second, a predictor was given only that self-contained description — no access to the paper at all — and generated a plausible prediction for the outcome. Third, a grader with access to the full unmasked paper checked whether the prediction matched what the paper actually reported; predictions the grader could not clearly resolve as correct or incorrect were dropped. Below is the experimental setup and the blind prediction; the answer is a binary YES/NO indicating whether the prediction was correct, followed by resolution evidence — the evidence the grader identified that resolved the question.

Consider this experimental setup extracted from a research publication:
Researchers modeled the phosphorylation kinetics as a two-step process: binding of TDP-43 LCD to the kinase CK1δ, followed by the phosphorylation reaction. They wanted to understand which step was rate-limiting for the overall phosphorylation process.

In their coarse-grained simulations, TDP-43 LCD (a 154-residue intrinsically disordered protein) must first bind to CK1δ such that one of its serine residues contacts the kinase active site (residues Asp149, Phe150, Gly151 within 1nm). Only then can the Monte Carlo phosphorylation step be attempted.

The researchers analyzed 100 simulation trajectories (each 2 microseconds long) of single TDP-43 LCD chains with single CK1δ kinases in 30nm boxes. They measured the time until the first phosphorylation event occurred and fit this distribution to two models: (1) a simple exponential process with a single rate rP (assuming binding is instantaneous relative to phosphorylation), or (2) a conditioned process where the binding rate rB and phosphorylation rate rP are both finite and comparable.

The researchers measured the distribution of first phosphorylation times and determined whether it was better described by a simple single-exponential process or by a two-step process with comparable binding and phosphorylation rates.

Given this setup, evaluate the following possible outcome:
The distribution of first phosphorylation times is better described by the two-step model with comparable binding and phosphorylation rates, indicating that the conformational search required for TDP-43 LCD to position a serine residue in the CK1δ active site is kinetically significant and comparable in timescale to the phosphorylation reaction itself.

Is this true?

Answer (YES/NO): NO